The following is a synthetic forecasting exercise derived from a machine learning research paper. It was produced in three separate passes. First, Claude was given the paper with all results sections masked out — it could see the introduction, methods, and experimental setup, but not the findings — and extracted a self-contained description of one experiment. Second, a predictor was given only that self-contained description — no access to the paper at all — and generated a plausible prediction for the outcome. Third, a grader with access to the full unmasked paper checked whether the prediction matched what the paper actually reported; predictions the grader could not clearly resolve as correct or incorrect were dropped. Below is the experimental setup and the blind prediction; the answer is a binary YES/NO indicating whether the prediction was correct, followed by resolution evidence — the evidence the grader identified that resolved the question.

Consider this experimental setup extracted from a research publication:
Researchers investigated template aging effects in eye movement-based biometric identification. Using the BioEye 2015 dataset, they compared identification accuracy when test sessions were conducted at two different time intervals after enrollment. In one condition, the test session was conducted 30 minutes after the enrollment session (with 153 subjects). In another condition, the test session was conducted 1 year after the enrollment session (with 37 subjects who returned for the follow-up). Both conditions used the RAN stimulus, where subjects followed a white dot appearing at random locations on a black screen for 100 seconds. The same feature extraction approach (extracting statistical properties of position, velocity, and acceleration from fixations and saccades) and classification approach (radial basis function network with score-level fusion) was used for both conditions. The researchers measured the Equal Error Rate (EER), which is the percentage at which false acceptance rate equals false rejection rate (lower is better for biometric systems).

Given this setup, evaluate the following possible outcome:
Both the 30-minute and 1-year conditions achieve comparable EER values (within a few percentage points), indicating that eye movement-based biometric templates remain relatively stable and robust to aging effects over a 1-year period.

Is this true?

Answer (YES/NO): NO